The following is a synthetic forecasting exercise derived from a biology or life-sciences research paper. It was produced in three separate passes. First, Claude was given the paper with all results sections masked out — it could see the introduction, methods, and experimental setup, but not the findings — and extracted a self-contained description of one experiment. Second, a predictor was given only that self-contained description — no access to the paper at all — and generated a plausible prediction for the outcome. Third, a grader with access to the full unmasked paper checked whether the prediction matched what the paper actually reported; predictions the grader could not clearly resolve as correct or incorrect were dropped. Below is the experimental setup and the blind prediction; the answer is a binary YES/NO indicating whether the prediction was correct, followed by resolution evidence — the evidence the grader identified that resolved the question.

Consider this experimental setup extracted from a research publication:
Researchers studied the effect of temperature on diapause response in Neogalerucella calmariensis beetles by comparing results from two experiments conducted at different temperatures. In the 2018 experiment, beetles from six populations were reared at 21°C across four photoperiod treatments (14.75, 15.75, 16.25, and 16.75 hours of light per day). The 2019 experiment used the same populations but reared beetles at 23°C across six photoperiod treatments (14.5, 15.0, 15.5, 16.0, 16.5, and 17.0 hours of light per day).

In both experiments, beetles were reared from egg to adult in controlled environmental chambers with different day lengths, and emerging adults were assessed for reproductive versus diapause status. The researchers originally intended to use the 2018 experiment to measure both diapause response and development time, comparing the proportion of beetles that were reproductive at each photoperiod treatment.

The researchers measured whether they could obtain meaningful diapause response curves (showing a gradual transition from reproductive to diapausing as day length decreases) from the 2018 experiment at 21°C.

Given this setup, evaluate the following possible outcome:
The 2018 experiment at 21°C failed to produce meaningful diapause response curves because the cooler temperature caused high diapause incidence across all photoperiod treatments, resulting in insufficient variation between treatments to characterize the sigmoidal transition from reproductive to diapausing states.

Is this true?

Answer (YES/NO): YES